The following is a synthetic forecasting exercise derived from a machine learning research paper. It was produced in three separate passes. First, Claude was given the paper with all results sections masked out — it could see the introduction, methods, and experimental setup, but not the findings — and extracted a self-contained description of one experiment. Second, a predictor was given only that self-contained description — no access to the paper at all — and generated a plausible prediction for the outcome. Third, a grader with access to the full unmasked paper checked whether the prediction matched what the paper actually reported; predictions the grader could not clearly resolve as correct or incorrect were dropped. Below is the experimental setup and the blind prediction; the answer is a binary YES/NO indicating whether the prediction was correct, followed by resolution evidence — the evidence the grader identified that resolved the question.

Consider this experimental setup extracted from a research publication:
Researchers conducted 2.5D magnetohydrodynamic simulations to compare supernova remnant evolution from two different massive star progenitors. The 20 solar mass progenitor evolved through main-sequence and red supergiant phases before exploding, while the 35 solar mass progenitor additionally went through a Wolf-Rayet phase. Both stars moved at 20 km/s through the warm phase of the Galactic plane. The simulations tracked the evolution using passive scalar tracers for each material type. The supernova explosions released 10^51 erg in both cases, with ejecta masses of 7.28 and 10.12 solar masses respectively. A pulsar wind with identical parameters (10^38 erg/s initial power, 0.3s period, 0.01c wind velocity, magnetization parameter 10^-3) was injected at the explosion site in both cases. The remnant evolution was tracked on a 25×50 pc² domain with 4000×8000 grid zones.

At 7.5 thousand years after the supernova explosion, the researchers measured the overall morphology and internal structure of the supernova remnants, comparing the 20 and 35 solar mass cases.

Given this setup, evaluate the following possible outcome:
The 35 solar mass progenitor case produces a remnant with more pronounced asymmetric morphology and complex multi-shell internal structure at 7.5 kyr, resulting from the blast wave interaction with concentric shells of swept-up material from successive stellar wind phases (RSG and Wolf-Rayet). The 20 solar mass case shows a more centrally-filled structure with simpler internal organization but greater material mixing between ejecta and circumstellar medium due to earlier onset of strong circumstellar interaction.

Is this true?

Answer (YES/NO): NO